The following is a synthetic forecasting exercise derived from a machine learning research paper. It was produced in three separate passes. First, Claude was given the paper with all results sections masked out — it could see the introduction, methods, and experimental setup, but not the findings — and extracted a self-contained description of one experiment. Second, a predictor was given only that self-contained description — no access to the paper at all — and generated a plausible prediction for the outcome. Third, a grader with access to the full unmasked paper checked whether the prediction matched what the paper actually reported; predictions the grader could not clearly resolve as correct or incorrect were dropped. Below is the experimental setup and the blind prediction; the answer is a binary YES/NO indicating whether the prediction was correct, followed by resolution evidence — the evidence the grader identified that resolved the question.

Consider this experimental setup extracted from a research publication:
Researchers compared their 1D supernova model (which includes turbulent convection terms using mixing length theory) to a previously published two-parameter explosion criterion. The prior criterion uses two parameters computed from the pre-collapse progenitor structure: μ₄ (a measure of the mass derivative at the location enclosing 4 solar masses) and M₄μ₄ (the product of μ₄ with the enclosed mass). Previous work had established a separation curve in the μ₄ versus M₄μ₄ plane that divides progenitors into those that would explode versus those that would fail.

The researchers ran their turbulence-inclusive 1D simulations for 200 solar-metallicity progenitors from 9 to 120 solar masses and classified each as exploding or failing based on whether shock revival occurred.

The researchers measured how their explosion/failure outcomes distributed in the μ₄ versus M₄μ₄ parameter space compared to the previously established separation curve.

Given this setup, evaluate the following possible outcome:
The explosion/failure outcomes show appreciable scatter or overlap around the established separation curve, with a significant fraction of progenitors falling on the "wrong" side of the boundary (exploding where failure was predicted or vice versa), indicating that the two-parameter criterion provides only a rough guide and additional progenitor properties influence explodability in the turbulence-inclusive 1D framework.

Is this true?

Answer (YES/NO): NO